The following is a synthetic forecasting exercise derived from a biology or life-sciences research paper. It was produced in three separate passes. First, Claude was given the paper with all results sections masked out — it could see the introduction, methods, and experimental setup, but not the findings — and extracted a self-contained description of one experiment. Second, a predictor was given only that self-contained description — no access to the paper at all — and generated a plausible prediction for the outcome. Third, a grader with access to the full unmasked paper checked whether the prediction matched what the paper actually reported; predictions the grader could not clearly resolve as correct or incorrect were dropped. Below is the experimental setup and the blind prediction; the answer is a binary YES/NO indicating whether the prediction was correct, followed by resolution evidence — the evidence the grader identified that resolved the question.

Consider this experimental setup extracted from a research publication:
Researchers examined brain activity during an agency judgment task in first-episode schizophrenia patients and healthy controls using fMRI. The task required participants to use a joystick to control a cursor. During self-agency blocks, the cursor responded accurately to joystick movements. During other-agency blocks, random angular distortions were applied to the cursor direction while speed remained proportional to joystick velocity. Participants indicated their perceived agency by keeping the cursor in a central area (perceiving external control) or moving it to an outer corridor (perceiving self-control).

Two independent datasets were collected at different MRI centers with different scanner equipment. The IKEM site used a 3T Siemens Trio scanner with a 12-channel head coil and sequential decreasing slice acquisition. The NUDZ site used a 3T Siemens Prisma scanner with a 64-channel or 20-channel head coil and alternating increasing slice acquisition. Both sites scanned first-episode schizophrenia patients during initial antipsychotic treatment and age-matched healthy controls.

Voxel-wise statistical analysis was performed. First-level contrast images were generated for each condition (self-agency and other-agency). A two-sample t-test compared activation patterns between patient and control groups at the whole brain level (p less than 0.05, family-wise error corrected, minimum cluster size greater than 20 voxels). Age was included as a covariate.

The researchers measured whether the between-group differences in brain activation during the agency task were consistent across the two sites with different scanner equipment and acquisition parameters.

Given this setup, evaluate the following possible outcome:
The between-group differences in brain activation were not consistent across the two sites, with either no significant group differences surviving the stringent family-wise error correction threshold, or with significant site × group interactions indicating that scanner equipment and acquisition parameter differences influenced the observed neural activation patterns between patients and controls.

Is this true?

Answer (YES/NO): NO